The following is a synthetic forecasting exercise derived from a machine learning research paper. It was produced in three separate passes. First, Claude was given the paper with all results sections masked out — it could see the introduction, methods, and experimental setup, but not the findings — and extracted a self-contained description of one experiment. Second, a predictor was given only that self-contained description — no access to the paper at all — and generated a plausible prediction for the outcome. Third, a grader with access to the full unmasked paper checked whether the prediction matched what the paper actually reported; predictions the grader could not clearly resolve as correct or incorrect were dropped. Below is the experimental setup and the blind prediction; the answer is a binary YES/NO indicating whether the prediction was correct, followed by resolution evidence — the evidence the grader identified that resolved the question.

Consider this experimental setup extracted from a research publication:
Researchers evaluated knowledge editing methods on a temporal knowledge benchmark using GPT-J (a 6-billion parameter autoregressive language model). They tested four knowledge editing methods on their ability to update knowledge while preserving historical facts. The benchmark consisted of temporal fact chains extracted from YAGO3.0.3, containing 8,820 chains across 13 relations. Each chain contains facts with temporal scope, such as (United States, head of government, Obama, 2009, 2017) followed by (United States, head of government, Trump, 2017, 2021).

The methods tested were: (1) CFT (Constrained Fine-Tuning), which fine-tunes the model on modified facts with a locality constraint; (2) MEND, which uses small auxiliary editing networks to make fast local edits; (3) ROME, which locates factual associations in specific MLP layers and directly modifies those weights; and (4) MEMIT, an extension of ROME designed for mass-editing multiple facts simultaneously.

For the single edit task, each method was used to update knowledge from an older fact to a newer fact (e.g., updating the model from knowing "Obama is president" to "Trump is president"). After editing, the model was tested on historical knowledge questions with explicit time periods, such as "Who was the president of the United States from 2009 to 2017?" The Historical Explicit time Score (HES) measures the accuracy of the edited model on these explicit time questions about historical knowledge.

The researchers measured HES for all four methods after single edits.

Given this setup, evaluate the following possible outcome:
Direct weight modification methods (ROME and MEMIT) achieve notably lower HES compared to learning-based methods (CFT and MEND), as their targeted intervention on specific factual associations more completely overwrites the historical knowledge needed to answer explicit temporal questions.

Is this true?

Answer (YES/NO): NO